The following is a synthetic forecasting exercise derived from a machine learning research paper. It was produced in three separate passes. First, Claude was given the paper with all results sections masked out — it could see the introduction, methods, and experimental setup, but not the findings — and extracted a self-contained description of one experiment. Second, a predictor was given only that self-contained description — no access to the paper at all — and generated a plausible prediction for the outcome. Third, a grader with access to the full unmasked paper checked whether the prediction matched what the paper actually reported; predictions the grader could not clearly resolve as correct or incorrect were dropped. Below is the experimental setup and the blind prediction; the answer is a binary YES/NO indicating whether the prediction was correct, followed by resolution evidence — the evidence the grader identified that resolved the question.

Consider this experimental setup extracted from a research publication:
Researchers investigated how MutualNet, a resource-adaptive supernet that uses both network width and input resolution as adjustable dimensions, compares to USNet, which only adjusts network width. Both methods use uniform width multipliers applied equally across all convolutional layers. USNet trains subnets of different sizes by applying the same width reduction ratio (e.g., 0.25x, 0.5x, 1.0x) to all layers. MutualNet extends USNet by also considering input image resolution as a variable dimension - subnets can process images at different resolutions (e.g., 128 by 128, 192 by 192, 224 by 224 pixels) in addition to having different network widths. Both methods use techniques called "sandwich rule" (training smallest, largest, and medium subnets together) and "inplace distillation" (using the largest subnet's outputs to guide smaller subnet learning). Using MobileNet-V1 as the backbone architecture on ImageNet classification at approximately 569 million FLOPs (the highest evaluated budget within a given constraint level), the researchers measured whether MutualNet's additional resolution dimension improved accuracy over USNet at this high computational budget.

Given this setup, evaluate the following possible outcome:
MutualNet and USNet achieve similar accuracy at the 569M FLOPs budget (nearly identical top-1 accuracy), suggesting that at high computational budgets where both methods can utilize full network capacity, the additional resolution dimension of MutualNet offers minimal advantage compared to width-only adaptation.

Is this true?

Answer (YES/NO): NO